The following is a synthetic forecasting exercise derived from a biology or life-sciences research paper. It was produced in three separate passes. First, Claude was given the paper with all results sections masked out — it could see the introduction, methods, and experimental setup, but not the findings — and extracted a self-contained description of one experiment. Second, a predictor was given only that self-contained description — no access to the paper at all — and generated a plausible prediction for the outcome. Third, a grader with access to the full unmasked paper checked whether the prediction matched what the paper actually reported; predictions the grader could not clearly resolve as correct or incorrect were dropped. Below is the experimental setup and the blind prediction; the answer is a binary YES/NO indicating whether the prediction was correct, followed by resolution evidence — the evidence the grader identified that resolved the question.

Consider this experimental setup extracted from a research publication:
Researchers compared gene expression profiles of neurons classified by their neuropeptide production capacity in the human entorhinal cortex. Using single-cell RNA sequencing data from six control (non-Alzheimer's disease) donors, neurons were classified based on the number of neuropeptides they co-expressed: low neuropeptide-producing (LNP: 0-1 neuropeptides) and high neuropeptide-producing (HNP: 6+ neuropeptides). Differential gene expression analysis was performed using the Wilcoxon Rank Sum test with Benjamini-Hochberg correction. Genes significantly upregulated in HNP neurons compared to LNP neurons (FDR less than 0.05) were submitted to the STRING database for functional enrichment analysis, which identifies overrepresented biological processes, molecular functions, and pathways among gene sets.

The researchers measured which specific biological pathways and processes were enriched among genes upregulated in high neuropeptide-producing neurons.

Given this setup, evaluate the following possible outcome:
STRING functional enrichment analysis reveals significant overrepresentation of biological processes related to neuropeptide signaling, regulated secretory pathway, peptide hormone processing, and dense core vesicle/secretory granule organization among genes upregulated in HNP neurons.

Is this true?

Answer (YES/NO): NO